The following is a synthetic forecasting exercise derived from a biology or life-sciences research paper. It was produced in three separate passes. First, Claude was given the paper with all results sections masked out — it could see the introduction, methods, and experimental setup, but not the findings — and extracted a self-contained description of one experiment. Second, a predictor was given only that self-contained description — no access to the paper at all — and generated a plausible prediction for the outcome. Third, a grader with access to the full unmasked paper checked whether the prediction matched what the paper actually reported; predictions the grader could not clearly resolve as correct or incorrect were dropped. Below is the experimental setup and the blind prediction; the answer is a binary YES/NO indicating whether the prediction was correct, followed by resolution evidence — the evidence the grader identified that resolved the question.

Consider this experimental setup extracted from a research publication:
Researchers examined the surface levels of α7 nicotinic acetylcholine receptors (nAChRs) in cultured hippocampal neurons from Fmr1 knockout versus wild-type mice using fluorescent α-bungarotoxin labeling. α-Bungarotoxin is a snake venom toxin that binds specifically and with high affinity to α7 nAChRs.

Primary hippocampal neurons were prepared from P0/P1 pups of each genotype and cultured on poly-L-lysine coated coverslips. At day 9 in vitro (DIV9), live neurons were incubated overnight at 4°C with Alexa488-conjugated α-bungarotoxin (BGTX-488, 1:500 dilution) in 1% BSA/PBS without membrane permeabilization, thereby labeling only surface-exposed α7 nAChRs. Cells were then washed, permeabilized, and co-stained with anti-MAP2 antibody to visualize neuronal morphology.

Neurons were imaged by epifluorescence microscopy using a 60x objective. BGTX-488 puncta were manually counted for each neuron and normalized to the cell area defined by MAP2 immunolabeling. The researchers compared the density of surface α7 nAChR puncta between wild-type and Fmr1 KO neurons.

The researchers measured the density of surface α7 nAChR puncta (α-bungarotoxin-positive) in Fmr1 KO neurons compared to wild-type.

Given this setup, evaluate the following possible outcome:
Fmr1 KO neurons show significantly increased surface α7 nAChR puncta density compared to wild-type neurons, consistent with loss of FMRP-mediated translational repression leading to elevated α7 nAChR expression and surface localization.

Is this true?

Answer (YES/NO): NO